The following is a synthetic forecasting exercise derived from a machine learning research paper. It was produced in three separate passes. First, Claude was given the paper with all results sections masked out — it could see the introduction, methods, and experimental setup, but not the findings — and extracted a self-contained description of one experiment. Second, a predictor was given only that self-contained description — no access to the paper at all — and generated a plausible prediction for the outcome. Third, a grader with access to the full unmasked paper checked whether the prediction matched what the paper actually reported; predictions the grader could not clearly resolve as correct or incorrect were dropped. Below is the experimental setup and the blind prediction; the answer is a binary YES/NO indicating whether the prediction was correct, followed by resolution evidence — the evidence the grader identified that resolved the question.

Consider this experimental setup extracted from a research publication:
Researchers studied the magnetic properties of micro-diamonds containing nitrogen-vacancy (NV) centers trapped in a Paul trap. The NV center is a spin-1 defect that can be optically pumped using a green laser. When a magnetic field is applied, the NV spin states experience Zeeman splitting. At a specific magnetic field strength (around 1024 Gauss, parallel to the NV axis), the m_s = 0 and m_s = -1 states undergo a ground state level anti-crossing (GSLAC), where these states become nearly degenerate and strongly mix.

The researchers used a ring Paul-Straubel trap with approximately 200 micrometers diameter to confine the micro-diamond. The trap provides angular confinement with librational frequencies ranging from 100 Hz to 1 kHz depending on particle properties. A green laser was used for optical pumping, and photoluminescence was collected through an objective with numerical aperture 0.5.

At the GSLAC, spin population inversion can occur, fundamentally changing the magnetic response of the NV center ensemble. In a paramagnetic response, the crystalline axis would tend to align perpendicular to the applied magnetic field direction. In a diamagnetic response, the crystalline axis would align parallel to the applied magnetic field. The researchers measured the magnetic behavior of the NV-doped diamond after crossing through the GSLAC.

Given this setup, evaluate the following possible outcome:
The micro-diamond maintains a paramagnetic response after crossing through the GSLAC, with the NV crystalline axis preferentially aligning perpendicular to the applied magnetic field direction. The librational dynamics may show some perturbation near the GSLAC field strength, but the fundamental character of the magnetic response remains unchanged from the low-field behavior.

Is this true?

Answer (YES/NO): NO